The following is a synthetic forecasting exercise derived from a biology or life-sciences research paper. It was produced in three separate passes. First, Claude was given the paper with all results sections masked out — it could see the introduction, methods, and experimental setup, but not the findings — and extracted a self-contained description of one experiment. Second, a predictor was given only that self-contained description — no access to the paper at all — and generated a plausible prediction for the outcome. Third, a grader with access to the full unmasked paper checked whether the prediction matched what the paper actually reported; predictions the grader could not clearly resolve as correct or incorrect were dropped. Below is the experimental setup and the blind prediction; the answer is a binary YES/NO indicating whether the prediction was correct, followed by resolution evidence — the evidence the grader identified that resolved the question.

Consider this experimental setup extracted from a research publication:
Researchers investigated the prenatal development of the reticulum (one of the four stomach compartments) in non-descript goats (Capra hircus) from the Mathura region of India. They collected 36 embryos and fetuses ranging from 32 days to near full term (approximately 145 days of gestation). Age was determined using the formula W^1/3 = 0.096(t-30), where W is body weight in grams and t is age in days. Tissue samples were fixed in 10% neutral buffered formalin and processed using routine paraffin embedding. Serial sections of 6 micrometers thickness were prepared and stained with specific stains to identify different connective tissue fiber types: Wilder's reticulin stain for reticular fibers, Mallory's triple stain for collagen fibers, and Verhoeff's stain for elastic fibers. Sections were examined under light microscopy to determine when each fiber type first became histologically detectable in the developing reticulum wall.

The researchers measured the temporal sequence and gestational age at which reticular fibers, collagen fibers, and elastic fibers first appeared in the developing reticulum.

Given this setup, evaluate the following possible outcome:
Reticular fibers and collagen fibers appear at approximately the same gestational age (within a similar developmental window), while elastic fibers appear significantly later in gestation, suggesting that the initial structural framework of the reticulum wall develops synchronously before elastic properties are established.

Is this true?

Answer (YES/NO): NO